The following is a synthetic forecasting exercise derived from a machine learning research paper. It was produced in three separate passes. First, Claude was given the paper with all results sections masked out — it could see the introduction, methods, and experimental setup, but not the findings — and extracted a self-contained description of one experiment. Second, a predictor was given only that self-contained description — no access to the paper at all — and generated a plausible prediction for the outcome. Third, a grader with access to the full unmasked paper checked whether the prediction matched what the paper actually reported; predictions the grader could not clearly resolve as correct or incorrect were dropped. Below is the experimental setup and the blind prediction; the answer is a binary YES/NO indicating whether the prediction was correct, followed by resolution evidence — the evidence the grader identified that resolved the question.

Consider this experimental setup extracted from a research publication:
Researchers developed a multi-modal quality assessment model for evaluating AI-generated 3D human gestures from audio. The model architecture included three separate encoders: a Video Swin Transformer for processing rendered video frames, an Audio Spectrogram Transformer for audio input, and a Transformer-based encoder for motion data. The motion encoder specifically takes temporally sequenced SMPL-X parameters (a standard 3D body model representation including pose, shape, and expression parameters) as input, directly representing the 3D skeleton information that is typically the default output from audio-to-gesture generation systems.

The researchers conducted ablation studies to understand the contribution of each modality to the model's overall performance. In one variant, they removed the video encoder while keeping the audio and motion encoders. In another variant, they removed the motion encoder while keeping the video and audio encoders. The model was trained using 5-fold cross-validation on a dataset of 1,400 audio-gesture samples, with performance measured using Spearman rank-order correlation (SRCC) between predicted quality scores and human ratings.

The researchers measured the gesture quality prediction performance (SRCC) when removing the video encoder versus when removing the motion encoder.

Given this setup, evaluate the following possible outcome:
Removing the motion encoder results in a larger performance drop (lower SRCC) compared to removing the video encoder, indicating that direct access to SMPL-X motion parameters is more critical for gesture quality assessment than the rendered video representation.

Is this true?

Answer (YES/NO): NO